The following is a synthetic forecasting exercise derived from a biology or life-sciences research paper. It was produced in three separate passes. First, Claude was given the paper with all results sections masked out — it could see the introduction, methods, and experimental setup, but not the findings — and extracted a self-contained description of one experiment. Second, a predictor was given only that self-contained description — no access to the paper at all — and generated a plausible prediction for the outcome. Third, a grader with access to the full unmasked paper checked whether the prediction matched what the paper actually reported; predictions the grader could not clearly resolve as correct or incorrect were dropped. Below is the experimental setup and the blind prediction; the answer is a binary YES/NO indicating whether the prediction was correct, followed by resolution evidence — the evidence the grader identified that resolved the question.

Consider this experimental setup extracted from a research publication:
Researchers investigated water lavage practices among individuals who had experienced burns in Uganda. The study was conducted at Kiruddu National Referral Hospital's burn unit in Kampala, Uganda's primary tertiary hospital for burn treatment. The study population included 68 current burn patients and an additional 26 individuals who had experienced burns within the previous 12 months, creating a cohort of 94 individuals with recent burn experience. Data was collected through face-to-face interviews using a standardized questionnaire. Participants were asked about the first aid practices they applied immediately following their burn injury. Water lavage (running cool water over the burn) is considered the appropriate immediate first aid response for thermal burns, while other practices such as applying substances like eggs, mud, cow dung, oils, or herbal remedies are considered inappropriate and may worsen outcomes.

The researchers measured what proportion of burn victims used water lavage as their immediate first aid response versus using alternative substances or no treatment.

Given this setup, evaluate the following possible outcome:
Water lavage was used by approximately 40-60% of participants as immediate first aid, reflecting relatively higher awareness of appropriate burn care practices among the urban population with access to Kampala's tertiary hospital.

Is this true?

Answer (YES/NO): NO